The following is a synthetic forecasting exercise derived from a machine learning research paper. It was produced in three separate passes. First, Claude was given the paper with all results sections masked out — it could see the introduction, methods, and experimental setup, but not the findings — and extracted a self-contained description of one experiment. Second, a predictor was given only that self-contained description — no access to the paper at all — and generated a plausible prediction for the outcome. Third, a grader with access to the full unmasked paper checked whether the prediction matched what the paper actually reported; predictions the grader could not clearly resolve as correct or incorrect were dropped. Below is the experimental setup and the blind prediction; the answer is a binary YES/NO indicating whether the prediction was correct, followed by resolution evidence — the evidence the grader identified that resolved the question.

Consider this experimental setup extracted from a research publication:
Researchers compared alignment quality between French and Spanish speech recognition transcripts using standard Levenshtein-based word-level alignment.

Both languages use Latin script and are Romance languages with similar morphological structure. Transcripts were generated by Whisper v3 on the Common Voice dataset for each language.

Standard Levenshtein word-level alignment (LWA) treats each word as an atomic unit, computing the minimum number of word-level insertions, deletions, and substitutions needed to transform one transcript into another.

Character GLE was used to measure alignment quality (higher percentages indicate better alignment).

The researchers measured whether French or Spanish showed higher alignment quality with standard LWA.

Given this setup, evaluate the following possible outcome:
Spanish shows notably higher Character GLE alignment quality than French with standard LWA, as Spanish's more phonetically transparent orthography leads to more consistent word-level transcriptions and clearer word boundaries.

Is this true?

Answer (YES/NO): YES